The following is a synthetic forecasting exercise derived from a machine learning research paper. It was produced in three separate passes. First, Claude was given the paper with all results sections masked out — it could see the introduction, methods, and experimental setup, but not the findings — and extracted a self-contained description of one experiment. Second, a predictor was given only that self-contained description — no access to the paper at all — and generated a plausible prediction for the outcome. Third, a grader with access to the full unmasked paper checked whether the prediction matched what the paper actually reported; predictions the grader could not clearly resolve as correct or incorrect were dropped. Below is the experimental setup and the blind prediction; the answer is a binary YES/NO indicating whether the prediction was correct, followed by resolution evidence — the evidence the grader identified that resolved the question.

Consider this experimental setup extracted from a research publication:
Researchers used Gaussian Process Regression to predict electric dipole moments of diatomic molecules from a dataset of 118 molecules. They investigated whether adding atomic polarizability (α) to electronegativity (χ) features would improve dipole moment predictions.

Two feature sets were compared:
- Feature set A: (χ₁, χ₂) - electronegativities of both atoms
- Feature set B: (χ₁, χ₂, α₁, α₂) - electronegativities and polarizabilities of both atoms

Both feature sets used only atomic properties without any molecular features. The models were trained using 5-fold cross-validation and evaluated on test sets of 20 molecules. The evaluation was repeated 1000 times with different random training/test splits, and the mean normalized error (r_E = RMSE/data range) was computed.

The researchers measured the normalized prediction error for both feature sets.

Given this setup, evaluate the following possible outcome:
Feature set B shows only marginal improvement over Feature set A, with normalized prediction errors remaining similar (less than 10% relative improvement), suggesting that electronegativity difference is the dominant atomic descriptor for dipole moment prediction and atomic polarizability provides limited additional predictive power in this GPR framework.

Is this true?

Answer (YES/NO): YES